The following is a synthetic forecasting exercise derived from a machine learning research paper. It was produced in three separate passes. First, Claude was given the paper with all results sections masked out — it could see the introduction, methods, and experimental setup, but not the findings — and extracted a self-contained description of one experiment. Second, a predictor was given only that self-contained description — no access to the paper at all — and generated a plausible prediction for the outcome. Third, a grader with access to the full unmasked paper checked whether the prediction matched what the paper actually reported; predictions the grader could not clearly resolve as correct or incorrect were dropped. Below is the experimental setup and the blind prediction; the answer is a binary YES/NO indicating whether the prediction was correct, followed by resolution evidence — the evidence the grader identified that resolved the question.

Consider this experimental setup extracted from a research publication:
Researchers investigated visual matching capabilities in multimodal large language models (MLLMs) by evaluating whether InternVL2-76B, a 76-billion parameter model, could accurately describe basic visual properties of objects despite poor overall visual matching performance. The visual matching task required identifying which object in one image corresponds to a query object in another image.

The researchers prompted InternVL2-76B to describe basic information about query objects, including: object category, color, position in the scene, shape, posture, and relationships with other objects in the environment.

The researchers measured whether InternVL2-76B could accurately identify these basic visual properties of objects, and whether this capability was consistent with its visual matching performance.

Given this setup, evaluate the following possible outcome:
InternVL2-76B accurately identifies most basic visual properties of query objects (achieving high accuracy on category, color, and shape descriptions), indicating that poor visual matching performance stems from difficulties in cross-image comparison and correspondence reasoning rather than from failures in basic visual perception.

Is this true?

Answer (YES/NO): YES